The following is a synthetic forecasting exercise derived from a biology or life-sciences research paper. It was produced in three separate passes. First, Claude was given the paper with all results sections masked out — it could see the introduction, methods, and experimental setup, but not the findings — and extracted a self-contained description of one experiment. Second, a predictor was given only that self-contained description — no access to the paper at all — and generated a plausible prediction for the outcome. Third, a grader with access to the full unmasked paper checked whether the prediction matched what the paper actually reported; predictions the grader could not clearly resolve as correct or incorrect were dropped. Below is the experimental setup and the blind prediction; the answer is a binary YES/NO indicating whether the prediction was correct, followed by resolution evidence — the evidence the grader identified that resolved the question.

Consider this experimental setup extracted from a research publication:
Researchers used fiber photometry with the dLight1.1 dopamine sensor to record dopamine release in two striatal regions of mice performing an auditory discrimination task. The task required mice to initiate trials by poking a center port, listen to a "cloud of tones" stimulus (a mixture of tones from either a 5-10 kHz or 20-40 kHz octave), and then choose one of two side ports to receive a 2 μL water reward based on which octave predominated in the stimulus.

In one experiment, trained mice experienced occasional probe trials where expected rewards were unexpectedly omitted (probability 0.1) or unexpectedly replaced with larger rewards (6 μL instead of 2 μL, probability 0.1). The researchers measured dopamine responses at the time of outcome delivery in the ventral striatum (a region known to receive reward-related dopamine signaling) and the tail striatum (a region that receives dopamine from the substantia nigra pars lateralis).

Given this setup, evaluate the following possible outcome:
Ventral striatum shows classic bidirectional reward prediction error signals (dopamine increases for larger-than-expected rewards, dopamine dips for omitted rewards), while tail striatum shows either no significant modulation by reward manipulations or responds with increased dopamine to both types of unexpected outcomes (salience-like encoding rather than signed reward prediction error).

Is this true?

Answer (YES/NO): YES